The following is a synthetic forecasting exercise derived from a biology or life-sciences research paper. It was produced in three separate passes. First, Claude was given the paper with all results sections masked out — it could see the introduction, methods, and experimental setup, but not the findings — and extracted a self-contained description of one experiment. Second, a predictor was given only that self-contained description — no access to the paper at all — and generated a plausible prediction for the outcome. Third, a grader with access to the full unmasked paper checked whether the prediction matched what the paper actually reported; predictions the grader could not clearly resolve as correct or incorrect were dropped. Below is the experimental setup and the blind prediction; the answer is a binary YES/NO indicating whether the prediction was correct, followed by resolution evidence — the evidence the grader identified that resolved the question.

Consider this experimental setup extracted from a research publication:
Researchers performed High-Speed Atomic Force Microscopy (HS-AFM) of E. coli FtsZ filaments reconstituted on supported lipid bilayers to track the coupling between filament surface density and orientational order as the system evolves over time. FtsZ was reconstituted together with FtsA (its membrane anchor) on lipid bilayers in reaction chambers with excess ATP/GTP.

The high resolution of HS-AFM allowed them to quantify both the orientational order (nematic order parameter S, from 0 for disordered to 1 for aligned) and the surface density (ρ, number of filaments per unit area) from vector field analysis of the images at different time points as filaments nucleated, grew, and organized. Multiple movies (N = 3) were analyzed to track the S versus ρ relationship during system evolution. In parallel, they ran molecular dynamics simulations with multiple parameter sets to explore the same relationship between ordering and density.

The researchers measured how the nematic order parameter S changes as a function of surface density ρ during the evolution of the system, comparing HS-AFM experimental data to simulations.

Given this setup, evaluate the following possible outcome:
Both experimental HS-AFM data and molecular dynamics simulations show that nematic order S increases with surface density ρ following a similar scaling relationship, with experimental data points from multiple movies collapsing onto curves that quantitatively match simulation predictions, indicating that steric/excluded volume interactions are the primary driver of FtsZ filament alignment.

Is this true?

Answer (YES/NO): NO